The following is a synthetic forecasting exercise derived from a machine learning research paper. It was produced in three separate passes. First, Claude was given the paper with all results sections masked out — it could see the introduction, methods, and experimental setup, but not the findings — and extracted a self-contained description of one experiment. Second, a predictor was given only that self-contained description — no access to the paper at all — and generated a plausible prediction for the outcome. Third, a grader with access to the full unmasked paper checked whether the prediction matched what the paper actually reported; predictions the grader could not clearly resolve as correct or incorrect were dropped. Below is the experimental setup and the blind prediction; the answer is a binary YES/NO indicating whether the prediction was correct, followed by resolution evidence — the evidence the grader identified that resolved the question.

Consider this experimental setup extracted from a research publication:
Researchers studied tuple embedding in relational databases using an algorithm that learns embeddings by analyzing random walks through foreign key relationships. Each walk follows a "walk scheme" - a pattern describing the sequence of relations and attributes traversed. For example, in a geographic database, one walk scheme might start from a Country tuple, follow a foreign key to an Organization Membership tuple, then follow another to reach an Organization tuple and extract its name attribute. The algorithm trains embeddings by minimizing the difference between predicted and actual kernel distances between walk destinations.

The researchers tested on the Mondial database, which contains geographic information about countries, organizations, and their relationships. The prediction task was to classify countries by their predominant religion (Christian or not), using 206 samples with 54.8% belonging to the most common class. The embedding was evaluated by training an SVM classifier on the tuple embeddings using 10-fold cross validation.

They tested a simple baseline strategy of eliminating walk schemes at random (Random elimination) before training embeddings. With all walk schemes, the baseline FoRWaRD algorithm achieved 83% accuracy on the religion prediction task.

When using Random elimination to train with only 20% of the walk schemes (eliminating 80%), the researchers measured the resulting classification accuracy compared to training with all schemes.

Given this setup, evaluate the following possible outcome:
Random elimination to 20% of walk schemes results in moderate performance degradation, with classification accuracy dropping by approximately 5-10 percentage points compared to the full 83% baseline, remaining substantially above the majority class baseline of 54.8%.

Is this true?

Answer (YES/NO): NO